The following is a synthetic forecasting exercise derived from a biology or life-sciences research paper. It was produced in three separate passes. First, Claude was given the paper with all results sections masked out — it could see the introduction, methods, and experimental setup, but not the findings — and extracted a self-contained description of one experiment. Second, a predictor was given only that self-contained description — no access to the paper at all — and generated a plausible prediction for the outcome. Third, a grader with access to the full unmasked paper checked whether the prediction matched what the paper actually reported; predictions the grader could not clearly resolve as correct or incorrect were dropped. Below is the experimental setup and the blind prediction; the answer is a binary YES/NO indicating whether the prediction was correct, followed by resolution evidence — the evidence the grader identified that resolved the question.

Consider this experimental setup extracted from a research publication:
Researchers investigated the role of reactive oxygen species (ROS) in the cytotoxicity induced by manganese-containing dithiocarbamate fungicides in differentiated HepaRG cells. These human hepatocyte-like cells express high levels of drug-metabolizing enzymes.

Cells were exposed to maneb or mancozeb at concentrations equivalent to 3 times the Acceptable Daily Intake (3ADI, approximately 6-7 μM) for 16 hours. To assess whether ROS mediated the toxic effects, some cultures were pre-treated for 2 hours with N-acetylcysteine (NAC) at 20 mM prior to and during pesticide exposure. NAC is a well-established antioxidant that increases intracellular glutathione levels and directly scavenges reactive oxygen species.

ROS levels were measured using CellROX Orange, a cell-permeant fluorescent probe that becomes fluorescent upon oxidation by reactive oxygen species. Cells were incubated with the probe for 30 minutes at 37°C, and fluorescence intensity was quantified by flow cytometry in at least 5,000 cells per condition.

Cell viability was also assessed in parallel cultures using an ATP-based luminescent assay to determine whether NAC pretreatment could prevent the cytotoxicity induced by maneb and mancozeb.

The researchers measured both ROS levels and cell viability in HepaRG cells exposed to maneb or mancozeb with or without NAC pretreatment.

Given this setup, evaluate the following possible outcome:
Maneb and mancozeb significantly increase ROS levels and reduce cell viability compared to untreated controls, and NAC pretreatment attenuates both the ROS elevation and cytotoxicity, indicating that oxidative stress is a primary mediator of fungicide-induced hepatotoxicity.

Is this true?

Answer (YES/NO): YES